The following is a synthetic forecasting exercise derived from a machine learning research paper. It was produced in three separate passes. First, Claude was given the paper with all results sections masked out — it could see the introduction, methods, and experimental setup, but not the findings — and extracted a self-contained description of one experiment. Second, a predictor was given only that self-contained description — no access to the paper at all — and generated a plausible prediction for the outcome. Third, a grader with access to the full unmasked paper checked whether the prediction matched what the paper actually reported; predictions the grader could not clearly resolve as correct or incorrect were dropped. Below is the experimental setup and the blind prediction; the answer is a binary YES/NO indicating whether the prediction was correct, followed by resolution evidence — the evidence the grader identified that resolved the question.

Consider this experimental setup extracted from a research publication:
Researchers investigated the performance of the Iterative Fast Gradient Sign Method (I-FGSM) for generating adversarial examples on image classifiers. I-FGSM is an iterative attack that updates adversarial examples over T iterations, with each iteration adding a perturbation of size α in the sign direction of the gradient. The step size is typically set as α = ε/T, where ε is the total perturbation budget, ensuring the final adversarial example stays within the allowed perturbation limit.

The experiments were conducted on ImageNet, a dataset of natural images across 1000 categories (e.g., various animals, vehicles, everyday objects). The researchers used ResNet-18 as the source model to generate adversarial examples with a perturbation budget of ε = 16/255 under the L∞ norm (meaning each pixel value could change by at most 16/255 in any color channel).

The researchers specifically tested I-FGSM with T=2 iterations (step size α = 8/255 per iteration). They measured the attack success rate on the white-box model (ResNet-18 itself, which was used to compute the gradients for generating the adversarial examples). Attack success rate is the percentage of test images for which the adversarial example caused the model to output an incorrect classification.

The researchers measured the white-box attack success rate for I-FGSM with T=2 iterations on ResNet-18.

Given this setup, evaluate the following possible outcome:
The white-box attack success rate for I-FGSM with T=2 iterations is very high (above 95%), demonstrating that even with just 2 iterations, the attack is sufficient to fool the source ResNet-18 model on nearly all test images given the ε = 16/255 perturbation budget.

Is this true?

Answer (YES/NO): YES